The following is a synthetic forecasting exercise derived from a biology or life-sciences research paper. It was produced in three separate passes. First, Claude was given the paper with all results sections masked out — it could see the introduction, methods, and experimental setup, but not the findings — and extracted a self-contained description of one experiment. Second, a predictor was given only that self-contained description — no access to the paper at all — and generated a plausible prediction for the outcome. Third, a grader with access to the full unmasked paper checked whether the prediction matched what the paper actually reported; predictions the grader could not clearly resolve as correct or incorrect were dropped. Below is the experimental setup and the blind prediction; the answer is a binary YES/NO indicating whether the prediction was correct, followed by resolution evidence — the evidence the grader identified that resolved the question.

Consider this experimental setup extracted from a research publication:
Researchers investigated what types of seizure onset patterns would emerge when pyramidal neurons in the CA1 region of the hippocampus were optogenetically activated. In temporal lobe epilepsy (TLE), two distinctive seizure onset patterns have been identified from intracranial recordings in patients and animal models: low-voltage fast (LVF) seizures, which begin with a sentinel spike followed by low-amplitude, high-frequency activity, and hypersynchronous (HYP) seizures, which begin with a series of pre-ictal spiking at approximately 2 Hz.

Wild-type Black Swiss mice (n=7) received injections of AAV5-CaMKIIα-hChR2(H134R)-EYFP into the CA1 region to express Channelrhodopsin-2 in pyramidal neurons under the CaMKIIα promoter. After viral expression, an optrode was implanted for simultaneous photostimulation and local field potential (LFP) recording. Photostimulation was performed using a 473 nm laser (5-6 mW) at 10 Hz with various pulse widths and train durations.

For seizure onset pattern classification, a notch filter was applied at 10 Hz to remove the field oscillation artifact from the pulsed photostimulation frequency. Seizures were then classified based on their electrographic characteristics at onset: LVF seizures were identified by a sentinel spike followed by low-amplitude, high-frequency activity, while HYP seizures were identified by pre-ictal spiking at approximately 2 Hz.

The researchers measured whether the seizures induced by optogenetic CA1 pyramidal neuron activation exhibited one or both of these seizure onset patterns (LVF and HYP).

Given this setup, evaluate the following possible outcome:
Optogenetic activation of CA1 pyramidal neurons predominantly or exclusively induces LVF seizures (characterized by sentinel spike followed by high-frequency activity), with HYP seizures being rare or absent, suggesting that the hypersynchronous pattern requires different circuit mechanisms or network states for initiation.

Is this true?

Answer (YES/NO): NO